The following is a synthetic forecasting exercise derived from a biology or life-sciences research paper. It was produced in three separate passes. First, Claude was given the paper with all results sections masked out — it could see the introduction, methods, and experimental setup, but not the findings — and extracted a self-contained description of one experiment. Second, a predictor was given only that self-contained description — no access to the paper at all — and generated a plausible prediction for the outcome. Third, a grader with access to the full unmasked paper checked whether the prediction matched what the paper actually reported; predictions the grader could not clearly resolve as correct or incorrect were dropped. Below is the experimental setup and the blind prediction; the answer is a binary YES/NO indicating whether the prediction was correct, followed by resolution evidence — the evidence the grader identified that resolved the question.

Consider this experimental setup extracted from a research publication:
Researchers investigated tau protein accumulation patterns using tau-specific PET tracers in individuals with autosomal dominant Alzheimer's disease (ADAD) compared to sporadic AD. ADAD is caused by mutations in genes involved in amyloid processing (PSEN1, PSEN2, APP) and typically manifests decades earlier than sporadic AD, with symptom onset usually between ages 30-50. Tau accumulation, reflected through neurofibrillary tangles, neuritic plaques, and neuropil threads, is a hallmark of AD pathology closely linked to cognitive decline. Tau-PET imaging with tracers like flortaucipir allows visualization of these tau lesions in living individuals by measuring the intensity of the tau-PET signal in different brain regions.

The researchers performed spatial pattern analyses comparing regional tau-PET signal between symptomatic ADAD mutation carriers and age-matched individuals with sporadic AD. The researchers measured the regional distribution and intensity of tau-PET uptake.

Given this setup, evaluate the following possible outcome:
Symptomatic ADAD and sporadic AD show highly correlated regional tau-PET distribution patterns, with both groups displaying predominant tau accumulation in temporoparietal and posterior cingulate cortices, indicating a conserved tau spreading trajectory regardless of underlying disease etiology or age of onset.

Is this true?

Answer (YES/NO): NO